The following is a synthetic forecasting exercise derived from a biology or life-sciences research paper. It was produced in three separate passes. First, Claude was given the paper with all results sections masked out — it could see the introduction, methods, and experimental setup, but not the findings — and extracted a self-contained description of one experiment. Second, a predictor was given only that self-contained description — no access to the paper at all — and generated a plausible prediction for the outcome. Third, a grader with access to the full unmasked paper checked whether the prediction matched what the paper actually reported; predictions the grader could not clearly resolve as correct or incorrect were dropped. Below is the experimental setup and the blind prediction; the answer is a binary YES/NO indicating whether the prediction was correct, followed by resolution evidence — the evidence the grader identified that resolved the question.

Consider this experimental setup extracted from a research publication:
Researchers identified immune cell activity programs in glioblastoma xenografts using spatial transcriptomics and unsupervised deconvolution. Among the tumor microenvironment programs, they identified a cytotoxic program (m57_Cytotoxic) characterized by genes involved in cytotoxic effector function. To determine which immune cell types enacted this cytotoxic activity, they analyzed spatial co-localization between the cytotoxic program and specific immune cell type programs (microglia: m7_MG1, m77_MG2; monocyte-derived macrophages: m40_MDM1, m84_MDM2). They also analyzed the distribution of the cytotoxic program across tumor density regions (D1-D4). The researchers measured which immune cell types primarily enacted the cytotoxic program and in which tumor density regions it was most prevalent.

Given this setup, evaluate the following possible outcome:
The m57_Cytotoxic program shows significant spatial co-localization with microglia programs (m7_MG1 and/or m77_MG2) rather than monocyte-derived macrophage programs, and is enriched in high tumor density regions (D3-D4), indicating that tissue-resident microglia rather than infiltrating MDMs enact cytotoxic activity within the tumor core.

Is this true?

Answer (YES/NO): NO